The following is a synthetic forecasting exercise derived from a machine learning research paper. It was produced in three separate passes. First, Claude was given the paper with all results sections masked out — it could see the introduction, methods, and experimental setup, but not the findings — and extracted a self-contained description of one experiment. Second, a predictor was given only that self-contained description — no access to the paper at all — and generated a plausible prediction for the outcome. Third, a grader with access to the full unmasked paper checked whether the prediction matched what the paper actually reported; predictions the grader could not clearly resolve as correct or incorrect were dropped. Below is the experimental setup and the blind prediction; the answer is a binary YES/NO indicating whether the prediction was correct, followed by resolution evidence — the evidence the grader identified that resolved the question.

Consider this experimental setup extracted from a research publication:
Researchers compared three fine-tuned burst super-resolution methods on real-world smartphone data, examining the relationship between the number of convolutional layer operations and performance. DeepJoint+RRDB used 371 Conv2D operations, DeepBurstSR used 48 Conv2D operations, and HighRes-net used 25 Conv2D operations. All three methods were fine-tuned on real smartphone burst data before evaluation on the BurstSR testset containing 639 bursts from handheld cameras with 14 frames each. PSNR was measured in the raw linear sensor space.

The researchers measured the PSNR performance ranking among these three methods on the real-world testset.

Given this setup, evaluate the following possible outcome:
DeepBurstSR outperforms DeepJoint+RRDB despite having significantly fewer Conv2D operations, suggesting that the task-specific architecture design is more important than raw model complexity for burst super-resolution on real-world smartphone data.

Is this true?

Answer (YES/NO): YES